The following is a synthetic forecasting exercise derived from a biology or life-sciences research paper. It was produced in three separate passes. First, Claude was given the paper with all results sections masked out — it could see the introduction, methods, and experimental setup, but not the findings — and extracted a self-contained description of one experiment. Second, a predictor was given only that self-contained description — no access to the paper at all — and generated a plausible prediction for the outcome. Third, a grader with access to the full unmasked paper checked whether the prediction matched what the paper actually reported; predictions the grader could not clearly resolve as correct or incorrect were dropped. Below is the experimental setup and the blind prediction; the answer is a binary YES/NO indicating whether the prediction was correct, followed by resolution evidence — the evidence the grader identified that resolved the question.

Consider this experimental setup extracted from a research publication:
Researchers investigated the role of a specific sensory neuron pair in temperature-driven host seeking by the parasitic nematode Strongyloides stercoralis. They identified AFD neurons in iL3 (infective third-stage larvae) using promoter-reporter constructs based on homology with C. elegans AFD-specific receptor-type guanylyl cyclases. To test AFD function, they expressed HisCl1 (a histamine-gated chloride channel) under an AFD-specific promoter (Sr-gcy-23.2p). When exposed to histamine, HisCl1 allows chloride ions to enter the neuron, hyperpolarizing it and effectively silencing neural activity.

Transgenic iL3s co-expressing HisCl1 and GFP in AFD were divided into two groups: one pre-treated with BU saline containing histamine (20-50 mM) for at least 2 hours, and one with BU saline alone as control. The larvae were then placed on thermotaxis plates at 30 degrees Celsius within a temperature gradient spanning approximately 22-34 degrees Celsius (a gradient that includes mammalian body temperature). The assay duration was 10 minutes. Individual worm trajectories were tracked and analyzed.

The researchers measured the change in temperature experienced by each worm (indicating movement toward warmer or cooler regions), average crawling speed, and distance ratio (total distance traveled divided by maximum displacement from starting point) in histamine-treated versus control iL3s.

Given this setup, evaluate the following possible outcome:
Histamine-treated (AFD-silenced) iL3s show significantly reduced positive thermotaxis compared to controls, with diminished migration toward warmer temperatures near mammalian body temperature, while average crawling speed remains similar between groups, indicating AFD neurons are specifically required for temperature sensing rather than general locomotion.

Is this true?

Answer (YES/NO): NO